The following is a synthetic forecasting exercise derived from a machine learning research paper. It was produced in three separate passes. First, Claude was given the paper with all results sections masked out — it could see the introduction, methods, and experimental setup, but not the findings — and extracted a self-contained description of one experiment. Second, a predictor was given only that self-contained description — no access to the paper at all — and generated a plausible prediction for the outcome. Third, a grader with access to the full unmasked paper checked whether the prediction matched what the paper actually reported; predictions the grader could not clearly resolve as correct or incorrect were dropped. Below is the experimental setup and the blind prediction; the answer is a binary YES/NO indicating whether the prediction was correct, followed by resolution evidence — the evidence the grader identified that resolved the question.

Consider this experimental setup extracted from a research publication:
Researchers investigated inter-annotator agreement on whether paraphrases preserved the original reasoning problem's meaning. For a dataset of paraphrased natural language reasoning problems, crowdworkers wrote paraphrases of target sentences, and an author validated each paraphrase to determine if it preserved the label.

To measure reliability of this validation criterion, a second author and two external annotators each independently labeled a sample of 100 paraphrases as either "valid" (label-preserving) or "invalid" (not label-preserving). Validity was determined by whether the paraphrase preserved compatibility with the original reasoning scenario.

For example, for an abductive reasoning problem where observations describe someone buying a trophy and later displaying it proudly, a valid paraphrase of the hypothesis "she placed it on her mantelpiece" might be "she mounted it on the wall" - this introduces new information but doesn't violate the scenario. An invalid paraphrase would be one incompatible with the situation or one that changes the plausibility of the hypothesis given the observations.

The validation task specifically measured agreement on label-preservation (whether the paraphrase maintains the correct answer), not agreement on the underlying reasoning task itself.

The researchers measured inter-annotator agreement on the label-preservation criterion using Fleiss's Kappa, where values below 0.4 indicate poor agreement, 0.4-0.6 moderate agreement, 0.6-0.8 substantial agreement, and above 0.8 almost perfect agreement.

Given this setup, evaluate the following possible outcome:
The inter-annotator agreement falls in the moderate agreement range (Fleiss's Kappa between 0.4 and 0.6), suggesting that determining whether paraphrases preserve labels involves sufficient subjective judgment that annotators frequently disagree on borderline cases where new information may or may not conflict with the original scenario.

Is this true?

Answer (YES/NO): NO